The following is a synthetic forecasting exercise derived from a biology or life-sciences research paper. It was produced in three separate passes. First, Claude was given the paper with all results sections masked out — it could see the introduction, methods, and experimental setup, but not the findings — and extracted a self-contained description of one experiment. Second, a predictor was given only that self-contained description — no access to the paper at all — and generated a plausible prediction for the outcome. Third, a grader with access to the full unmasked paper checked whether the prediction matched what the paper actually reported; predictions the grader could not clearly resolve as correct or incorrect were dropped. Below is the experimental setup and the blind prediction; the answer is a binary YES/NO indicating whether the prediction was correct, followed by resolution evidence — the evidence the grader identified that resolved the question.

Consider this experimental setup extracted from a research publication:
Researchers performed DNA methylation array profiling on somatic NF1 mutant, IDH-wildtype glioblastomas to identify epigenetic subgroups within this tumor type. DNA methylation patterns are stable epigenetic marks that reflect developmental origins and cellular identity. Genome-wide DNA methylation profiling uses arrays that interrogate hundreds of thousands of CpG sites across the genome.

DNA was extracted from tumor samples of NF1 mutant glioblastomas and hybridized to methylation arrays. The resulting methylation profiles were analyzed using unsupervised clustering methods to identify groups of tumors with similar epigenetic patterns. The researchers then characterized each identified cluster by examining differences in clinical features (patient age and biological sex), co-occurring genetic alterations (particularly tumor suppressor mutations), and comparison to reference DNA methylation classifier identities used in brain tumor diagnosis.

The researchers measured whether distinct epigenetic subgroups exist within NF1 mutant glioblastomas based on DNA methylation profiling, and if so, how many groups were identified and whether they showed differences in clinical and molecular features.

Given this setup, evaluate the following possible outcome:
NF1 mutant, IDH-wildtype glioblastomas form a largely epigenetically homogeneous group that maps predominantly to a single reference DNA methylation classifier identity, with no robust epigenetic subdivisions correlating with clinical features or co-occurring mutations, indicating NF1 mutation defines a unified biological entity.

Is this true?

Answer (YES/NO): NO